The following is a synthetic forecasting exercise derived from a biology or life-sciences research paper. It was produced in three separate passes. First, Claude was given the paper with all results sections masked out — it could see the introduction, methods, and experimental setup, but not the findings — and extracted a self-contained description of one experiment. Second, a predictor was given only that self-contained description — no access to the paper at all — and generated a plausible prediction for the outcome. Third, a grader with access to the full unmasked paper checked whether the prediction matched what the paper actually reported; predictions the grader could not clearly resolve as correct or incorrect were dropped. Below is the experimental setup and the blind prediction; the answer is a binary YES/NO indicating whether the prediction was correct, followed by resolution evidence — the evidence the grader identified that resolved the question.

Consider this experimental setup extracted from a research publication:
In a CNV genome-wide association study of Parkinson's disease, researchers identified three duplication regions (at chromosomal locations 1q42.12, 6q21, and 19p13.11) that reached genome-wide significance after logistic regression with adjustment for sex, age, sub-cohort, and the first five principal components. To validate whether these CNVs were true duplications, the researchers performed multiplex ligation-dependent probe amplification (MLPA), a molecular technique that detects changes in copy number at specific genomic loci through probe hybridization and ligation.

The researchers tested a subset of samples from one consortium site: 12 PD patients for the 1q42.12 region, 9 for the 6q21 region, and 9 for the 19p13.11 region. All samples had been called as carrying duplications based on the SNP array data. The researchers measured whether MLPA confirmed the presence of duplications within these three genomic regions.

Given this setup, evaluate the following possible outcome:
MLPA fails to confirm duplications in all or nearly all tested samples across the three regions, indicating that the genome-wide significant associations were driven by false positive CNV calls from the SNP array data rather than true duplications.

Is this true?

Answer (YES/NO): YES